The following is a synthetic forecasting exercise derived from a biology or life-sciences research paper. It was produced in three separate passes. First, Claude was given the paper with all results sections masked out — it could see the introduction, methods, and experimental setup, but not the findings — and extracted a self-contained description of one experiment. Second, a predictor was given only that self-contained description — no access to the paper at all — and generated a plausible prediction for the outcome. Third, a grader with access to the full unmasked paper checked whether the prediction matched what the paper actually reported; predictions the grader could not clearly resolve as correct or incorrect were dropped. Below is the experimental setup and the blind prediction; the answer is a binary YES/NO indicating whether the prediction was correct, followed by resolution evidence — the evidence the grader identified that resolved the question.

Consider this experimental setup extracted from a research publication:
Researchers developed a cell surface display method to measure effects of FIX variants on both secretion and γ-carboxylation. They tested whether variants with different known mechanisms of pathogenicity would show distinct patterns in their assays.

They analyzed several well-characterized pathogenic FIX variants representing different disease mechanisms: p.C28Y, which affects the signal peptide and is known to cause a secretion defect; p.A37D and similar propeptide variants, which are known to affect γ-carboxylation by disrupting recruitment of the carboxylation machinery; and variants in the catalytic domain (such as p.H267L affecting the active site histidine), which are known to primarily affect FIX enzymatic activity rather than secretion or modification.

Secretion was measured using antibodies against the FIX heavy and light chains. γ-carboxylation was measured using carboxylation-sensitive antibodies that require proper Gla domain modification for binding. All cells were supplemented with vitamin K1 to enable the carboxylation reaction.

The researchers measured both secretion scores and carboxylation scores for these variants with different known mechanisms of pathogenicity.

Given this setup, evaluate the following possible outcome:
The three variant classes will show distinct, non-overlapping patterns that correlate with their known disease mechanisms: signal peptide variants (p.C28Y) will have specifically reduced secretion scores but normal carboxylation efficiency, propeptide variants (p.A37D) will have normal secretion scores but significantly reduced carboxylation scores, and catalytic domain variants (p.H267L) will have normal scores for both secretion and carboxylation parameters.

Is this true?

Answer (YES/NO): NO